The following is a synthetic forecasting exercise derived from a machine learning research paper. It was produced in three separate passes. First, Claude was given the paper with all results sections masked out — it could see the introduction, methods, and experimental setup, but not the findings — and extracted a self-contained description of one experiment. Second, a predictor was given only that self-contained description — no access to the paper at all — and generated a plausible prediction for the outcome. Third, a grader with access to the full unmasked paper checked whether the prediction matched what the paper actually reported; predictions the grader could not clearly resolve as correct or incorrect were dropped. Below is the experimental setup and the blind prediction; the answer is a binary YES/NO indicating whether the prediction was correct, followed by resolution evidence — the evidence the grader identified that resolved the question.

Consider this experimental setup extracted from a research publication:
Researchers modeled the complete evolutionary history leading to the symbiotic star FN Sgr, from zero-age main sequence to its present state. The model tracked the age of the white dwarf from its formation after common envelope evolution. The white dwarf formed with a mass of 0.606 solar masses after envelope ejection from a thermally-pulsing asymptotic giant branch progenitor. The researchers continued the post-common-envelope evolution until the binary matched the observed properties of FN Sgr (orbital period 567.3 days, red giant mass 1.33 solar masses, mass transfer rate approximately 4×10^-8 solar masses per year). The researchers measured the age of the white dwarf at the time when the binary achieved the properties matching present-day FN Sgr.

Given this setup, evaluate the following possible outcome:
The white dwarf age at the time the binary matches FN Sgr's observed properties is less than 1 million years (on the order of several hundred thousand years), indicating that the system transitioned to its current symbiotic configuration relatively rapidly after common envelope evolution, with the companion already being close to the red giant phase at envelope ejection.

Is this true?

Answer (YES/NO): NO